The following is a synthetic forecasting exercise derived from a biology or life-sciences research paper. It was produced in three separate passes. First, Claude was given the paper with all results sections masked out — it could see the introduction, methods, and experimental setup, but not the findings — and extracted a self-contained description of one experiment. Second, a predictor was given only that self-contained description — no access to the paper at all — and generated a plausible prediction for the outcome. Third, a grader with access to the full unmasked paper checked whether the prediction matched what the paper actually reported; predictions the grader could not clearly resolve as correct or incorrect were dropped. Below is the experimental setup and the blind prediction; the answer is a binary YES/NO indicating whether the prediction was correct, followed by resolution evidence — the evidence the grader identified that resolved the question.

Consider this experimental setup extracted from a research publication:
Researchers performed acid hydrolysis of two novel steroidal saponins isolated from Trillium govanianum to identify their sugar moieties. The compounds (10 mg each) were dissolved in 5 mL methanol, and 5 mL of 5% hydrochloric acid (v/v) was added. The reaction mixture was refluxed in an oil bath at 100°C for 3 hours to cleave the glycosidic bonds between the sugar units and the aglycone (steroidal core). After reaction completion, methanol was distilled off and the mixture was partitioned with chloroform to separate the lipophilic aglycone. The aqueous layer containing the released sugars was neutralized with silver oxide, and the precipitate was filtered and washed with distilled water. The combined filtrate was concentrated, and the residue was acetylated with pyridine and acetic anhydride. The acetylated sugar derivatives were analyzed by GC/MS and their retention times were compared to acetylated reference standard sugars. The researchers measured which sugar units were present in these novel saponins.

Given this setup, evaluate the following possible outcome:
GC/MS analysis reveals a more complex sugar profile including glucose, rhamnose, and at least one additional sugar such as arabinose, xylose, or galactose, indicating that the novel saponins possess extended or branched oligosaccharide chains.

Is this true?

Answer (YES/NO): NO